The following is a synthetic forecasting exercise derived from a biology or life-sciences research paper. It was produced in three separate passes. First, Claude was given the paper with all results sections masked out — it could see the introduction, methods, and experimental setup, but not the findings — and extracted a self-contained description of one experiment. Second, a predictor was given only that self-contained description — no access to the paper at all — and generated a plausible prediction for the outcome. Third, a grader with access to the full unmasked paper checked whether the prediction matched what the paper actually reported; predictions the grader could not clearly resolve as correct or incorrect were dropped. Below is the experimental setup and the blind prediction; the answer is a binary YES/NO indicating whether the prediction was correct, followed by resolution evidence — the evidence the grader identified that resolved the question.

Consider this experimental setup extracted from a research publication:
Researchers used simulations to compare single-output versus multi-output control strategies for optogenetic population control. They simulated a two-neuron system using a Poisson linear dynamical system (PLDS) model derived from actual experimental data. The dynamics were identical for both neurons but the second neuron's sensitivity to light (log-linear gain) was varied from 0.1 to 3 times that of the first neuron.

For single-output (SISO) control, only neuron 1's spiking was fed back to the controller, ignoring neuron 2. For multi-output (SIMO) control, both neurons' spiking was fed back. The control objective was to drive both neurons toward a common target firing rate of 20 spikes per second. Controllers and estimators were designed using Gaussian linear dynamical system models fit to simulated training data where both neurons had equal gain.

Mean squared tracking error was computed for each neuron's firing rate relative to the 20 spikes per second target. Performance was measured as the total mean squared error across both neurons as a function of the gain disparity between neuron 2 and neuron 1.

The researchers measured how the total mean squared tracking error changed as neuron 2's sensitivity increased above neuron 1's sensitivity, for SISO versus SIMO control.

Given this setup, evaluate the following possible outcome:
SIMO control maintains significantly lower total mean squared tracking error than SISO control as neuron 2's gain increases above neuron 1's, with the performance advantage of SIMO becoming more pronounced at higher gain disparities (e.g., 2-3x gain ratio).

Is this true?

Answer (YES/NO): YES